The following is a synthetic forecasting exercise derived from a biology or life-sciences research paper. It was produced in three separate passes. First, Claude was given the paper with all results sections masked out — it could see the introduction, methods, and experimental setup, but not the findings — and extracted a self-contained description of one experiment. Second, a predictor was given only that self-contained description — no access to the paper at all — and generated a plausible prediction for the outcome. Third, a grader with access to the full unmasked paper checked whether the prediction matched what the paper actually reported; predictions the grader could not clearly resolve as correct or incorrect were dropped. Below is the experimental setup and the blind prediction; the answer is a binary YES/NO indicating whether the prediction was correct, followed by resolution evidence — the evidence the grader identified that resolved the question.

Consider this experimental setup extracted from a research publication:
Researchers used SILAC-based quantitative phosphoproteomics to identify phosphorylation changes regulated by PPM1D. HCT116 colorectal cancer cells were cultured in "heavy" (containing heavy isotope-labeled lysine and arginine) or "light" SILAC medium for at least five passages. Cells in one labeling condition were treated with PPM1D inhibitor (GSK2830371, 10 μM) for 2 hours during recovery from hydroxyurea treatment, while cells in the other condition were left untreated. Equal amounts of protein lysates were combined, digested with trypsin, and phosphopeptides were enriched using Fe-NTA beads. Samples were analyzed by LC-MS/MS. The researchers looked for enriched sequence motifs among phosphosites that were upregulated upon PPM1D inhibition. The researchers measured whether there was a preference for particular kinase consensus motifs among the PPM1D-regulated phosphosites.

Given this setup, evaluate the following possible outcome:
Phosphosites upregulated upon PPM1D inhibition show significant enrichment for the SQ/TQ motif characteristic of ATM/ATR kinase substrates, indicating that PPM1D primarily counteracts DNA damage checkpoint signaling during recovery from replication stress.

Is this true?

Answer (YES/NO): YES